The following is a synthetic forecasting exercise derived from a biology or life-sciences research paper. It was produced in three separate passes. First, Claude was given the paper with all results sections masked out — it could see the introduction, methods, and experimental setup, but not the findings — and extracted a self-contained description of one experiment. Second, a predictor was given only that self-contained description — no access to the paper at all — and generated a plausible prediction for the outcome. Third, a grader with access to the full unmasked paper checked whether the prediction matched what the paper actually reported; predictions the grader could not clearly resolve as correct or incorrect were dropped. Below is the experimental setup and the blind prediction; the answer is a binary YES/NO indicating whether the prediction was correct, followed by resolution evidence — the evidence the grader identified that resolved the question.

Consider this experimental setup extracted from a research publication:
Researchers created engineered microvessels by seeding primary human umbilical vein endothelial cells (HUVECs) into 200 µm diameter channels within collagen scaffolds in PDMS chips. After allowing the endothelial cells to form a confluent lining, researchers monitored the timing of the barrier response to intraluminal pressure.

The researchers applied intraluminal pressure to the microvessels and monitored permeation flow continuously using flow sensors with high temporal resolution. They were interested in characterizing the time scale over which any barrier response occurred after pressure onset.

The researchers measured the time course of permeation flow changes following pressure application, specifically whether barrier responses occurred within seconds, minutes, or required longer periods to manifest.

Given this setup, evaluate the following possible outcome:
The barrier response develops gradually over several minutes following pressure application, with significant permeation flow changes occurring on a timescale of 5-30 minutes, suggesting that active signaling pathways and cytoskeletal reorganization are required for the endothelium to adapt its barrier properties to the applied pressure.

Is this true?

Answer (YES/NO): NO